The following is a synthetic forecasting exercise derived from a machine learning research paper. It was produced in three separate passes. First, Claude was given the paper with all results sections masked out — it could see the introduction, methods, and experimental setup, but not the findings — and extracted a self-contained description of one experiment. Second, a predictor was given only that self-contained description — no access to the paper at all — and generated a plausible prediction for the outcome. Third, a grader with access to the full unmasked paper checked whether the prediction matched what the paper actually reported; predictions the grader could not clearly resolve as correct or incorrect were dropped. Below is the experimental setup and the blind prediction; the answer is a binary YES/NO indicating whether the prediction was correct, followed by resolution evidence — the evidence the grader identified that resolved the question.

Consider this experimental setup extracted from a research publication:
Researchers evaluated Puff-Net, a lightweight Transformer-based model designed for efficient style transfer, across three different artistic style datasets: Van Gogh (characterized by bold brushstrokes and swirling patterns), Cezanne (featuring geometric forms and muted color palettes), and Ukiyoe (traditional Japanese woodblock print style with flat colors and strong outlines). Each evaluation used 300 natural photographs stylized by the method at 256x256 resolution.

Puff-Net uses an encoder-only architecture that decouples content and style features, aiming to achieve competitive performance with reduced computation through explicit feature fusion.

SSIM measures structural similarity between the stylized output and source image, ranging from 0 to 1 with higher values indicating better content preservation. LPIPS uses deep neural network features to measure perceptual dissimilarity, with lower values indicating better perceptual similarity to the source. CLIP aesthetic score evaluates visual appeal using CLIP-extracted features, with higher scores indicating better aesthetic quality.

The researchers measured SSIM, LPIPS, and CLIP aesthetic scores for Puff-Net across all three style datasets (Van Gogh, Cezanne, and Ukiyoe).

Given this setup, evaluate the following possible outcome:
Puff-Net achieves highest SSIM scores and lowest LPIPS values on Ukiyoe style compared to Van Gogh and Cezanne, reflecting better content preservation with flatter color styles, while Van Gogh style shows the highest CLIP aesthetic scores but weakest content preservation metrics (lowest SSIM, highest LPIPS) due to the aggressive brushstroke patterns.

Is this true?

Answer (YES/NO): NO